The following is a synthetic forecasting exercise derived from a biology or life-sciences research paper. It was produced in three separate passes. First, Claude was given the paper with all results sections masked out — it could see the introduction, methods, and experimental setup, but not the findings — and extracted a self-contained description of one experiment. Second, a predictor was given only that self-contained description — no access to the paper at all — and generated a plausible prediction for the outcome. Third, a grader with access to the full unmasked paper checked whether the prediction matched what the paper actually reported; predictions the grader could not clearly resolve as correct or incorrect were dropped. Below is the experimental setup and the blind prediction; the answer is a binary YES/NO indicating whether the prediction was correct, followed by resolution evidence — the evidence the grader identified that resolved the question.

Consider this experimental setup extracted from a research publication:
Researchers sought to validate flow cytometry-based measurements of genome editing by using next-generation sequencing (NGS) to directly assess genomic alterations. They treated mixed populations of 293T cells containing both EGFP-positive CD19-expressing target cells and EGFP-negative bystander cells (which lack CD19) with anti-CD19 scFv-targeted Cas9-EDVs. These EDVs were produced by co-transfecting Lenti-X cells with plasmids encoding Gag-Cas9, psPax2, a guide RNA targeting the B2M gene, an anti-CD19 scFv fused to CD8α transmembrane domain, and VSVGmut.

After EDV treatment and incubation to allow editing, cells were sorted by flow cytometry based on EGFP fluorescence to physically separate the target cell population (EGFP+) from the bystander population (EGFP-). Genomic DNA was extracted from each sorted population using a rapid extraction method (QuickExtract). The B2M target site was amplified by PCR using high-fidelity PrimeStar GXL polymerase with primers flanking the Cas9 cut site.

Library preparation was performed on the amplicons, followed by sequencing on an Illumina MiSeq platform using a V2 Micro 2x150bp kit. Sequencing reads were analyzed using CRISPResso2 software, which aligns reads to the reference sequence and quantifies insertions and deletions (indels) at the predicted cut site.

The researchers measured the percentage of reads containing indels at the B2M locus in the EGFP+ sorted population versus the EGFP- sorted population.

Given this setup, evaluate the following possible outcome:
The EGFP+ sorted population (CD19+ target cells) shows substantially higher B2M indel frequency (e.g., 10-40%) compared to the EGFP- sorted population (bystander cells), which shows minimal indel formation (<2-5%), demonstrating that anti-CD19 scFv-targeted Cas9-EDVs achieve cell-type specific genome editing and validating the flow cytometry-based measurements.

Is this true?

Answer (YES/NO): NO